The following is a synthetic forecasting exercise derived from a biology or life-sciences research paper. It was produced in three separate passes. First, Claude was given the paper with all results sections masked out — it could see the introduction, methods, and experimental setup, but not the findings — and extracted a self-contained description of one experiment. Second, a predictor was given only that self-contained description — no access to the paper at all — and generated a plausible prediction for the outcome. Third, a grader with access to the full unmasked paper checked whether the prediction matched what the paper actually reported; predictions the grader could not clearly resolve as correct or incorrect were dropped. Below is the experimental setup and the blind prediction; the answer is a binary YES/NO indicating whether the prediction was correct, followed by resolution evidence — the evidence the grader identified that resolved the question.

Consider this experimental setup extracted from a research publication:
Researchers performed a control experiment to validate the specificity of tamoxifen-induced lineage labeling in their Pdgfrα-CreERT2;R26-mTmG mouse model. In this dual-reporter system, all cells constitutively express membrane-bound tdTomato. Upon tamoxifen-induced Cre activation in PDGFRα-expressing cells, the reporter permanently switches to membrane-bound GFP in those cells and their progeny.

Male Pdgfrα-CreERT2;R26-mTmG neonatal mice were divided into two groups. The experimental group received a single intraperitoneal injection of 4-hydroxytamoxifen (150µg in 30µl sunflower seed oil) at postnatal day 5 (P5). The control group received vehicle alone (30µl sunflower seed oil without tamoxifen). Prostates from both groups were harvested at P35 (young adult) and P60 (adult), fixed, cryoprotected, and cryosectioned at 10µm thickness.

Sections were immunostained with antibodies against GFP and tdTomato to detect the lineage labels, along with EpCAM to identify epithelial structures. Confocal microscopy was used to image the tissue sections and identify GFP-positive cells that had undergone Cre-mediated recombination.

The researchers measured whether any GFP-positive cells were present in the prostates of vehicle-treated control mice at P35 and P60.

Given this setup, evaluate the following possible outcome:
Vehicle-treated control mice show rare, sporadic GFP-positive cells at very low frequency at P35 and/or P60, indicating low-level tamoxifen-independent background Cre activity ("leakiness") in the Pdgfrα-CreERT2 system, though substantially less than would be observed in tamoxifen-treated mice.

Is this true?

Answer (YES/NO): NO